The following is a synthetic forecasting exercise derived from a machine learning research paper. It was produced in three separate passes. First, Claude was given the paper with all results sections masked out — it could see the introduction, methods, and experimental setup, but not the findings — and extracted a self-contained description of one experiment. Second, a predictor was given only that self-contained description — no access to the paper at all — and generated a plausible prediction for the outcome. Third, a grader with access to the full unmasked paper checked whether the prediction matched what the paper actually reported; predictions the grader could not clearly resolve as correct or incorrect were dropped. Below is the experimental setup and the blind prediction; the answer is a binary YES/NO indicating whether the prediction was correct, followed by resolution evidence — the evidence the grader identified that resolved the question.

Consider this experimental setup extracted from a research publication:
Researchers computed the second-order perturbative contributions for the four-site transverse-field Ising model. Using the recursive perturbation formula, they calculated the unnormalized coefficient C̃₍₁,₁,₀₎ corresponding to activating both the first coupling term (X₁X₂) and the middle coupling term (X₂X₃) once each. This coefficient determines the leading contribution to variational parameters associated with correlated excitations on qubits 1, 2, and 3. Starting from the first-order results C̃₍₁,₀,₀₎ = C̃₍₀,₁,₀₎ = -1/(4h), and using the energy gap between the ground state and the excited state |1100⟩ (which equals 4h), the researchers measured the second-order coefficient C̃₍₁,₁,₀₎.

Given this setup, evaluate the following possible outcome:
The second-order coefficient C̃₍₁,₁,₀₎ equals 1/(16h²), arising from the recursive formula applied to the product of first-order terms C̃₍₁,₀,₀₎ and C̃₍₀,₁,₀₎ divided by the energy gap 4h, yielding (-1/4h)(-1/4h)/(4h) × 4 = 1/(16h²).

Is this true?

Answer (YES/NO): NO